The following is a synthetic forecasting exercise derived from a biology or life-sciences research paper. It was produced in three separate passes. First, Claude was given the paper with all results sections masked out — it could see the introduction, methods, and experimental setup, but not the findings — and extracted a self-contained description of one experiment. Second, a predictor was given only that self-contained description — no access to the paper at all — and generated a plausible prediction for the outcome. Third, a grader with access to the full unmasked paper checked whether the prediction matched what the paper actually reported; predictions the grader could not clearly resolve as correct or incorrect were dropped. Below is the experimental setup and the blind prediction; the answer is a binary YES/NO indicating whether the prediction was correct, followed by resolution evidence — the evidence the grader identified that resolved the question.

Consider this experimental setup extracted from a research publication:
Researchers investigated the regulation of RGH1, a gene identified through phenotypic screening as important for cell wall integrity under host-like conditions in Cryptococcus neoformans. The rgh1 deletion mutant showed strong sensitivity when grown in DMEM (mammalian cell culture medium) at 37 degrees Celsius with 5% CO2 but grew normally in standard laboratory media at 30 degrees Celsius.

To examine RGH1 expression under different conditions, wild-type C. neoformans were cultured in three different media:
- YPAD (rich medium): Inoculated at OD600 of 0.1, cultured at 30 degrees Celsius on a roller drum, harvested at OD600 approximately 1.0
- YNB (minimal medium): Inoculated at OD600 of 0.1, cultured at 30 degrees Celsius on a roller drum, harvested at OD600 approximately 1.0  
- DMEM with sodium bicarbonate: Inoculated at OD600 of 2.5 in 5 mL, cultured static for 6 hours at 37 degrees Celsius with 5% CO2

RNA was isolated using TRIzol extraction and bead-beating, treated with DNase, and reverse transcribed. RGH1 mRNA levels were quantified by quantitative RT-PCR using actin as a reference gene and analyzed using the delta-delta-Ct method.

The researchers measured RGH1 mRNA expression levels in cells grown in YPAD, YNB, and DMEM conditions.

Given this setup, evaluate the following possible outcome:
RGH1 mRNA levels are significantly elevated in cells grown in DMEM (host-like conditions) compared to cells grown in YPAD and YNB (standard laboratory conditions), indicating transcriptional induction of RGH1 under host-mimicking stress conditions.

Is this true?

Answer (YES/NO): YES